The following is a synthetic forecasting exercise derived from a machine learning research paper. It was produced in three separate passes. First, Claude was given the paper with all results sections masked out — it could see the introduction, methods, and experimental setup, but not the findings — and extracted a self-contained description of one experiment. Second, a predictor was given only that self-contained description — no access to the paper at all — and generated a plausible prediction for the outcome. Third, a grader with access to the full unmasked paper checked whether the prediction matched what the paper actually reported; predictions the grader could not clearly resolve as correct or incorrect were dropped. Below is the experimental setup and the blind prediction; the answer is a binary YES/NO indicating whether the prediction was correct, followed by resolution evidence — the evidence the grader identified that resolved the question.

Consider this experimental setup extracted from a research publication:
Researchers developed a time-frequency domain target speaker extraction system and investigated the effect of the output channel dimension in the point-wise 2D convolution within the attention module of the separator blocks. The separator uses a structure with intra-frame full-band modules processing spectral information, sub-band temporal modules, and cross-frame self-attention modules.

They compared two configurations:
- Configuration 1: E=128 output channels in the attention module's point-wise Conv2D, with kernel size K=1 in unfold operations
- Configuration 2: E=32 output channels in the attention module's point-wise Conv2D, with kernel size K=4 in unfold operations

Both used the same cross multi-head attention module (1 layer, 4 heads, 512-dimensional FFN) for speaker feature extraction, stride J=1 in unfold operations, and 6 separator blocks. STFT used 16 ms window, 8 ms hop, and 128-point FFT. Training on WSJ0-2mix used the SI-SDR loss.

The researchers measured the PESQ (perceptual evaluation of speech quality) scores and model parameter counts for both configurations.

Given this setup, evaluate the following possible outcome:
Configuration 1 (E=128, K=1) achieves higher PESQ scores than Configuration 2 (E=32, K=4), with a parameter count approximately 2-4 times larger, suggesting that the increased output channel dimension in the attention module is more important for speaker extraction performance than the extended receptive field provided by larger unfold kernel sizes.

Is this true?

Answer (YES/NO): NO